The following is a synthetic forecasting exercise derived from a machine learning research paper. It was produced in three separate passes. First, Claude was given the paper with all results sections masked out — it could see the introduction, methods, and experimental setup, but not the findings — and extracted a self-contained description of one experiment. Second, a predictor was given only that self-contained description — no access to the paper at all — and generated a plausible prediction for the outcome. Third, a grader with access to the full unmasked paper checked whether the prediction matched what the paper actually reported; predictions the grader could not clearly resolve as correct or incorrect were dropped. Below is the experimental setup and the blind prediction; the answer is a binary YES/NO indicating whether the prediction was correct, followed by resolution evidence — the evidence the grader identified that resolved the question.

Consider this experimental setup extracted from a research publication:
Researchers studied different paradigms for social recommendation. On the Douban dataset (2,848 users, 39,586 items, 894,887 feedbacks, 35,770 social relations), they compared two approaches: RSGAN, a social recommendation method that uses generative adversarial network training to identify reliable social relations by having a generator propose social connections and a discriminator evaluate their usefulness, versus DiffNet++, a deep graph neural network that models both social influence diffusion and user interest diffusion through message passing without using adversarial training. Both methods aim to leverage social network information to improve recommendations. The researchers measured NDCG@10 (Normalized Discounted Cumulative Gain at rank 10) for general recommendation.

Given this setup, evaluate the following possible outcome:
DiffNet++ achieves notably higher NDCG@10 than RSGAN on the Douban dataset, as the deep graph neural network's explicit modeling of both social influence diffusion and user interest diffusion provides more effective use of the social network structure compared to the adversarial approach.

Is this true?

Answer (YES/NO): NO